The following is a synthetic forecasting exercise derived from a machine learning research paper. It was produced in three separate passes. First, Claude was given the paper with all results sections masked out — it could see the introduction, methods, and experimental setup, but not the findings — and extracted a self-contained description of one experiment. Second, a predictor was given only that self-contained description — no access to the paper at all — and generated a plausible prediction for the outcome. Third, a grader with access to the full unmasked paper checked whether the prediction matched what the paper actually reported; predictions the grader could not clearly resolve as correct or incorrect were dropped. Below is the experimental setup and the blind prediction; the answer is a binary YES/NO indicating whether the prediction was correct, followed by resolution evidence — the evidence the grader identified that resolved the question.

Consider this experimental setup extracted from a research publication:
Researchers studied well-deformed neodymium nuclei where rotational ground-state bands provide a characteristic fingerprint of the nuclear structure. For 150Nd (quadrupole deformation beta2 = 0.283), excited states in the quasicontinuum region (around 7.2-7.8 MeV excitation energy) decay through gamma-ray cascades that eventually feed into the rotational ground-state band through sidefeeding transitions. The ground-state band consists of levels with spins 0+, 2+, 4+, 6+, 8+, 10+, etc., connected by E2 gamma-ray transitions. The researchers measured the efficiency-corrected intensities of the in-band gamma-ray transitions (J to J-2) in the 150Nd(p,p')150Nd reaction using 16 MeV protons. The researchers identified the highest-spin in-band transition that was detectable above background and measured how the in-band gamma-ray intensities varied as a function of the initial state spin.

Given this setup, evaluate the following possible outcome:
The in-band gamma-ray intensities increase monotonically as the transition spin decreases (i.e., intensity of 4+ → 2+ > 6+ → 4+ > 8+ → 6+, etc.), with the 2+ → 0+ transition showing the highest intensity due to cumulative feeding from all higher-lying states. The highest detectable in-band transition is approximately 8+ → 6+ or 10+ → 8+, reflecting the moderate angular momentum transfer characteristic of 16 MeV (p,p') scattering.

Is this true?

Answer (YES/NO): YES